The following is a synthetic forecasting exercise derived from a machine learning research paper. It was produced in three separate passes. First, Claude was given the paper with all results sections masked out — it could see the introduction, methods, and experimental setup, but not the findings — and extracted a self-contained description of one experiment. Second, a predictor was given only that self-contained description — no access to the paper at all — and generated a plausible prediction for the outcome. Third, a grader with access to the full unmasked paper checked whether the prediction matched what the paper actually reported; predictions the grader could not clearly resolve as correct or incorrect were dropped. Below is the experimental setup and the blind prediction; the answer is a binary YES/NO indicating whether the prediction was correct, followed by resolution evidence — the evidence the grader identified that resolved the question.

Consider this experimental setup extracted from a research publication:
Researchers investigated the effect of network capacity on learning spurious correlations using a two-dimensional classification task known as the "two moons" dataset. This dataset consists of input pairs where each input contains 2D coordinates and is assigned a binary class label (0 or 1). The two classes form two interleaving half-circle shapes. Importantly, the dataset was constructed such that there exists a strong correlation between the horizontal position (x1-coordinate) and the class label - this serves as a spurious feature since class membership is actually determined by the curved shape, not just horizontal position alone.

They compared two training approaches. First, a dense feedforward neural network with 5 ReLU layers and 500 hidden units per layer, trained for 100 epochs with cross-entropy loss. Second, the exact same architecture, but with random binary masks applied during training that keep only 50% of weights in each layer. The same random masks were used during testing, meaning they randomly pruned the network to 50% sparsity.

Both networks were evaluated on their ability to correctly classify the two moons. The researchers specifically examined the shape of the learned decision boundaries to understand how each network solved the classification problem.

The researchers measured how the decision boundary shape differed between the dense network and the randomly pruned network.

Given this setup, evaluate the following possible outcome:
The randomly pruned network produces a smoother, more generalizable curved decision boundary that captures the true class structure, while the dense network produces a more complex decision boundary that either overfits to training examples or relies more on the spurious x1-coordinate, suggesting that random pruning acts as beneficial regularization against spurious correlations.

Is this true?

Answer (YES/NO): YES